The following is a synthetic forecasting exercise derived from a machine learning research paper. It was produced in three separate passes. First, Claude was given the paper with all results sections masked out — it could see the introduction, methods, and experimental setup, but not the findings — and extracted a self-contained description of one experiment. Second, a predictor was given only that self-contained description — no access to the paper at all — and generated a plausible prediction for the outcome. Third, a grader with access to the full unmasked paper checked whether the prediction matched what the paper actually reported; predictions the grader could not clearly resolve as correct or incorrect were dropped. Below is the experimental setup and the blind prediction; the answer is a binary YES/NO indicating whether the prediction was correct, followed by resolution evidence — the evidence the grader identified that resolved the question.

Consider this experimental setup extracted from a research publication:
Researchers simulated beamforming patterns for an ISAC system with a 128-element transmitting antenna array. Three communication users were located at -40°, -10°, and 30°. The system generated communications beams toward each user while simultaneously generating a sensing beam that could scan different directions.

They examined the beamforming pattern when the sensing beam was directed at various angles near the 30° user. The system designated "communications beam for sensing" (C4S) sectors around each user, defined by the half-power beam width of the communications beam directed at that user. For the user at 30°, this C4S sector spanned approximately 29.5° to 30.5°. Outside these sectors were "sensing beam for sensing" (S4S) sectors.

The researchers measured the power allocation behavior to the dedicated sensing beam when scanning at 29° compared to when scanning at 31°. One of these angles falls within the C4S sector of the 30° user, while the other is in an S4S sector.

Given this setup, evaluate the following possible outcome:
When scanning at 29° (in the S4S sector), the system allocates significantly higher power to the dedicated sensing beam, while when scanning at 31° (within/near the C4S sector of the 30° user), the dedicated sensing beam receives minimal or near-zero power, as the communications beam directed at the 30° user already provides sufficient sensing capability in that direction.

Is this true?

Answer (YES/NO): NO